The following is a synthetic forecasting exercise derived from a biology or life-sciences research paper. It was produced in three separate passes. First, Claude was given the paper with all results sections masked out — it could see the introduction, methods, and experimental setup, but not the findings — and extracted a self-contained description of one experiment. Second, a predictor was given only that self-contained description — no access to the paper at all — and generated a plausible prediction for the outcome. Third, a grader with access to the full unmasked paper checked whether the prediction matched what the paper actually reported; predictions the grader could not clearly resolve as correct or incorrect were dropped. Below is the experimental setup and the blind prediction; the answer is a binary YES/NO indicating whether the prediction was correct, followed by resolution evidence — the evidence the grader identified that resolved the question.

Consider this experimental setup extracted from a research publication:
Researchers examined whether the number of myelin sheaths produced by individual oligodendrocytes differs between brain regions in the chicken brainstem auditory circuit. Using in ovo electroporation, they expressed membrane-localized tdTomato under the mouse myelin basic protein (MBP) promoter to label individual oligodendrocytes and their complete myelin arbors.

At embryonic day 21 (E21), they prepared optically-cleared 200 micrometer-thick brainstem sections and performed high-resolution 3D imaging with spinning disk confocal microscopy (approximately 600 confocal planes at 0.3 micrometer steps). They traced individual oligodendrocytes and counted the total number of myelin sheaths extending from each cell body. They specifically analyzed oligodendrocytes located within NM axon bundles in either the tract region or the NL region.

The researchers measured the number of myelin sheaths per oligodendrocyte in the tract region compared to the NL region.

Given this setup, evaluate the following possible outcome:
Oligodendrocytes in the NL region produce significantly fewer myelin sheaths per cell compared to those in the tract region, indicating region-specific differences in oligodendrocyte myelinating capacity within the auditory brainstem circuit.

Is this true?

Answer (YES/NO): NO